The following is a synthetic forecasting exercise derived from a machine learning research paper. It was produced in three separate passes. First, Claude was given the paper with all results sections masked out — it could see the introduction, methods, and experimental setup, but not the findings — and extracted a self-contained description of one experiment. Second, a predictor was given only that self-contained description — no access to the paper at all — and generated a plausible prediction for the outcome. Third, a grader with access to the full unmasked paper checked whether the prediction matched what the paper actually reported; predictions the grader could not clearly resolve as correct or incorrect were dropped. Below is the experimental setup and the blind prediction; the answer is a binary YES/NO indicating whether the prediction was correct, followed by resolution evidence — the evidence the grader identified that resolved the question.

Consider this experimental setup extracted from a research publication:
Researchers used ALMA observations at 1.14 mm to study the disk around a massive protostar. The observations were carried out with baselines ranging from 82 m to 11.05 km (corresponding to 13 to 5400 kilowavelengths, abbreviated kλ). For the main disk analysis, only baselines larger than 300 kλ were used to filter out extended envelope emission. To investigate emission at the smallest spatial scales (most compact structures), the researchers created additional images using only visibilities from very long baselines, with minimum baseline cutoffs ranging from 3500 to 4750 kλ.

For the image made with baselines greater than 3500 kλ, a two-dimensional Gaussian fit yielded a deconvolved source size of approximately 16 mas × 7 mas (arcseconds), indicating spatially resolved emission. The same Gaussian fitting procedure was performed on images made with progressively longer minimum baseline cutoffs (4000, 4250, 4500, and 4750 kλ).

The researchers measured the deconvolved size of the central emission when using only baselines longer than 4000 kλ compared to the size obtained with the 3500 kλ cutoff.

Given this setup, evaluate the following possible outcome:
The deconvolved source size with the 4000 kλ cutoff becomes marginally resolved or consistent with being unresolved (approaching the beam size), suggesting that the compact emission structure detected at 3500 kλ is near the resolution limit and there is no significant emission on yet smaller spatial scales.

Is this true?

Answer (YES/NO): NO